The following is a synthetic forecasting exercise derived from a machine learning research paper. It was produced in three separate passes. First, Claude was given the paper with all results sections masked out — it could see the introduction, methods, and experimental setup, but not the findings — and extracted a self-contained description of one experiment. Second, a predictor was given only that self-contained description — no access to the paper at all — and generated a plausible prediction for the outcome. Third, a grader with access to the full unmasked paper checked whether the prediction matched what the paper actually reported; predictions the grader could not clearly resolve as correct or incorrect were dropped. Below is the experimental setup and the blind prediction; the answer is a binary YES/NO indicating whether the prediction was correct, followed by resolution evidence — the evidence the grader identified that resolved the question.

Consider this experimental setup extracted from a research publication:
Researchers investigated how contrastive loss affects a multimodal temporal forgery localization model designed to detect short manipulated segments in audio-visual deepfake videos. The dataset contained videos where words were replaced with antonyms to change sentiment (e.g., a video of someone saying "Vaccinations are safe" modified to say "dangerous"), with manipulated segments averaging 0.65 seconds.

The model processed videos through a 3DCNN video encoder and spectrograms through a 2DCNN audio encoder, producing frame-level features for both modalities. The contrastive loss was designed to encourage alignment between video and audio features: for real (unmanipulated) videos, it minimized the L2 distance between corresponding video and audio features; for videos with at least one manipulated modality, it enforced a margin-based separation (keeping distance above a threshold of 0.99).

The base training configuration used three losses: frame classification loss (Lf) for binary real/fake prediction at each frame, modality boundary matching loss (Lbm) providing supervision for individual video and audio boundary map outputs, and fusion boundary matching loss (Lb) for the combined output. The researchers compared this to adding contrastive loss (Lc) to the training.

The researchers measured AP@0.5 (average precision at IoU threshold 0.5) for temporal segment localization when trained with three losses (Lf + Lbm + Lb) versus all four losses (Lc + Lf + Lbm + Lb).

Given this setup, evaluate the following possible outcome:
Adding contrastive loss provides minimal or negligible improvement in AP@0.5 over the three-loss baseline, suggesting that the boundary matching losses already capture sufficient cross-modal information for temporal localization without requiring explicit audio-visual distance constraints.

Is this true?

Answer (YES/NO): NO